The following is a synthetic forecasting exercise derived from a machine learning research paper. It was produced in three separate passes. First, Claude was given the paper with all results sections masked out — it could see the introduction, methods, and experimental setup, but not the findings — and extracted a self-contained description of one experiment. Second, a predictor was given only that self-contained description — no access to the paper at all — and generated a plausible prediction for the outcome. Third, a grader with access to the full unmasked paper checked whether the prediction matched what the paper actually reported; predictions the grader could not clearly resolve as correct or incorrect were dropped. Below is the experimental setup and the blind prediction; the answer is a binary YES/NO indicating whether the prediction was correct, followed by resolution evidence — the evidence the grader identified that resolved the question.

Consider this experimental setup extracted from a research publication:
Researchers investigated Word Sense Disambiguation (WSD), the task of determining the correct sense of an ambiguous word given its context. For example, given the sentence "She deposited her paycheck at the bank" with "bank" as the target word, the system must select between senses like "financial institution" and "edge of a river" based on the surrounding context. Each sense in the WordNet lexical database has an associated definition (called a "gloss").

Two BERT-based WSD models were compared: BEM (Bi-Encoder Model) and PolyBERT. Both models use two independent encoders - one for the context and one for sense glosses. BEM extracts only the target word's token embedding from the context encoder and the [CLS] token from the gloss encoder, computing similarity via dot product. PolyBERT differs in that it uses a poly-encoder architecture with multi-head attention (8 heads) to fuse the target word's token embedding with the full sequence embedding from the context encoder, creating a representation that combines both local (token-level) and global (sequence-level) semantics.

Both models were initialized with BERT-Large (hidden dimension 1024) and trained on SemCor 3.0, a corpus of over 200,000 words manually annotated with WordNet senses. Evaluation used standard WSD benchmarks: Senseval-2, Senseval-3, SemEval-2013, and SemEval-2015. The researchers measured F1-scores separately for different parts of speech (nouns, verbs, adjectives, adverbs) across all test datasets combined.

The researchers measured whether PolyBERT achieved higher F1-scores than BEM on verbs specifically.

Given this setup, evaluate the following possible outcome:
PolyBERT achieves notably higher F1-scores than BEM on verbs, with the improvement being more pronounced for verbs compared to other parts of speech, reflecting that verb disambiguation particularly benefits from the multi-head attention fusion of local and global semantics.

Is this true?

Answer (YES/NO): NO